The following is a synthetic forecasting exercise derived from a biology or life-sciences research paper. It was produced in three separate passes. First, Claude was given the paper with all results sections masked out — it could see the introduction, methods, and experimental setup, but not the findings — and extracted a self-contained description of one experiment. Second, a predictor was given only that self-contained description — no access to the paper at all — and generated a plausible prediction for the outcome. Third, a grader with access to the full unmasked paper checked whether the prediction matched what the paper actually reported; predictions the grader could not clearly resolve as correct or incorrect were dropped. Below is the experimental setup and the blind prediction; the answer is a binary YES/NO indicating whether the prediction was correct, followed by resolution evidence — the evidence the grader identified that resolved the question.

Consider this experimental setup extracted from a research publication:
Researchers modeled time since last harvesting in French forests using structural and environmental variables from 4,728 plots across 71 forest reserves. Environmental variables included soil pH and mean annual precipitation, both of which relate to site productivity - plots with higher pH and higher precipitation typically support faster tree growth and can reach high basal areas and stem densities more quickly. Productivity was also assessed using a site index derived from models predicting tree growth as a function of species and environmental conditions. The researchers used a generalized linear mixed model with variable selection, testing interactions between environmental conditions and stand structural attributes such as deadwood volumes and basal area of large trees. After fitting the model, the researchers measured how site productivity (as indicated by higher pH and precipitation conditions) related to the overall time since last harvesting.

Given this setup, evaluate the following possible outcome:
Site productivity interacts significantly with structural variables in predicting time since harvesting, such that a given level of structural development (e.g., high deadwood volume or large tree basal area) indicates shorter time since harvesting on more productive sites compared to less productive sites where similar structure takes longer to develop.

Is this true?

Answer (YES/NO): YES